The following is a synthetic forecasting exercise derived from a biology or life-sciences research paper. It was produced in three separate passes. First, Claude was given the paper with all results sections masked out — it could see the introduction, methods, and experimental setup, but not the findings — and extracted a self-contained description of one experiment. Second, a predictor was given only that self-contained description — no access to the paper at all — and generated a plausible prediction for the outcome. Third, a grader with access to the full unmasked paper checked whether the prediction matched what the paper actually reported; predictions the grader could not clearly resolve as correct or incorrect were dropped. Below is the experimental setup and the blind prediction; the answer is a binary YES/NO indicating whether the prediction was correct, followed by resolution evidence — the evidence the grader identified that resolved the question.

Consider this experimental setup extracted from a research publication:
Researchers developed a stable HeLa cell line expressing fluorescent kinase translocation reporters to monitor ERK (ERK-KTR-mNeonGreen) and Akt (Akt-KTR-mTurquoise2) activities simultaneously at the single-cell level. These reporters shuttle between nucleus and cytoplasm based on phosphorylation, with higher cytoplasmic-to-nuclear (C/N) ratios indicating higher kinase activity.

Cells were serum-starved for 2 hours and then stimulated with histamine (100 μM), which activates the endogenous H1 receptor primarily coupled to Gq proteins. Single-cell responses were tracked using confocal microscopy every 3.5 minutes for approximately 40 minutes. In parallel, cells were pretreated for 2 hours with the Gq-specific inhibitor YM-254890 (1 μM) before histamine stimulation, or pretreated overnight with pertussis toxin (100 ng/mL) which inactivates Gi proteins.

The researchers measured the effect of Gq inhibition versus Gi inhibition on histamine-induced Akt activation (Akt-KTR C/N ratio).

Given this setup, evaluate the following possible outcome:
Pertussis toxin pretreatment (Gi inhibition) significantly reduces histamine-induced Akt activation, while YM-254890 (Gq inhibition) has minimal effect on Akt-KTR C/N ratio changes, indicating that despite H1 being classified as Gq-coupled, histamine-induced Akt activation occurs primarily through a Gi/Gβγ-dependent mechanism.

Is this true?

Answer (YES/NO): NO